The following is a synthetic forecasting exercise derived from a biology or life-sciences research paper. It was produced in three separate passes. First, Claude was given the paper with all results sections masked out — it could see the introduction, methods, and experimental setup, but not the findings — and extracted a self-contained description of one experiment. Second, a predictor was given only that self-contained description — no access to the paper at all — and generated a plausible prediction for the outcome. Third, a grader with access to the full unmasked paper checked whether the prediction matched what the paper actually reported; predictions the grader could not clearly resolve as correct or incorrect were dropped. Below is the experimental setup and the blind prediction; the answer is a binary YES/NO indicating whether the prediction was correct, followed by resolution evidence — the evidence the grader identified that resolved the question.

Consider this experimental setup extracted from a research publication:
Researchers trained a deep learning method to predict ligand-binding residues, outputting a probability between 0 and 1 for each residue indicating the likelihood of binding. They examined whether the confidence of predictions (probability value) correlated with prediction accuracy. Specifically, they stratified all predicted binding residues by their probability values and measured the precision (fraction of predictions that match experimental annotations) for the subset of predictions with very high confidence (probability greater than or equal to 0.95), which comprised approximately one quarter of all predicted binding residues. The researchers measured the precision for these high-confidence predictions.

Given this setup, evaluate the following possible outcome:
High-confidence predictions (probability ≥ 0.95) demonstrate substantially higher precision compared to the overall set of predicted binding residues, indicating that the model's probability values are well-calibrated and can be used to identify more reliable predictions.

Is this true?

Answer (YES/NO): YES